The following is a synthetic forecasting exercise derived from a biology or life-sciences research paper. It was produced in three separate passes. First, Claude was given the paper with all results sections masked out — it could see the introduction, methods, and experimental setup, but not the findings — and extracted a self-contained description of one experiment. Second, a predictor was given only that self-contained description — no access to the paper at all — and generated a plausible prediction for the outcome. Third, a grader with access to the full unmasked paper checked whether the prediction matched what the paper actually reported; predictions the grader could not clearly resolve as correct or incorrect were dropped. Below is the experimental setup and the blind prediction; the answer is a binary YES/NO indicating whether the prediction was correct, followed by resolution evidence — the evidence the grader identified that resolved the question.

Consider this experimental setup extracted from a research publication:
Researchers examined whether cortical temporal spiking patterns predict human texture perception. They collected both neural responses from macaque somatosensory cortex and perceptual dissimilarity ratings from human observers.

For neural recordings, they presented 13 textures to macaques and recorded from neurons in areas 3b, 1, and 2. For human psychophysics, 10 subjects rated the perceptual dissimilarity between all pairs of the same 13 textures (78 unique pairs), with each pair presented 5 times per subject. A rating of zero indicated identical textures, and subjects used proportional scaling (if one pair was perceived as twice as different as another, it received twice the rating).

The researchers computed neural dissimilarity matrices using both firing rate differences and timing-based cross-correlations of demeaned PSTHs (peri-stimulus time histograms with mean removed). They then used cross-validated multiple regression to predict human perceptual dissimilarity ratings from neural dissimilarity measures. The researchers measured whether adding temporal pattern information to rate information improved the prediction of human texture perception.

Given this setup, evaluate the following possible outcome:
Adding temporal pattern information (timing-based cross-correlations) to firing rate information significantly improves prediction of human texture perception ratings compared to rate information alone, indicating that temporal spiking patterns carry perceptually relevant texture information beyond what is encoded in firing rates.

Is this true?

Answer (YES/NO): YES